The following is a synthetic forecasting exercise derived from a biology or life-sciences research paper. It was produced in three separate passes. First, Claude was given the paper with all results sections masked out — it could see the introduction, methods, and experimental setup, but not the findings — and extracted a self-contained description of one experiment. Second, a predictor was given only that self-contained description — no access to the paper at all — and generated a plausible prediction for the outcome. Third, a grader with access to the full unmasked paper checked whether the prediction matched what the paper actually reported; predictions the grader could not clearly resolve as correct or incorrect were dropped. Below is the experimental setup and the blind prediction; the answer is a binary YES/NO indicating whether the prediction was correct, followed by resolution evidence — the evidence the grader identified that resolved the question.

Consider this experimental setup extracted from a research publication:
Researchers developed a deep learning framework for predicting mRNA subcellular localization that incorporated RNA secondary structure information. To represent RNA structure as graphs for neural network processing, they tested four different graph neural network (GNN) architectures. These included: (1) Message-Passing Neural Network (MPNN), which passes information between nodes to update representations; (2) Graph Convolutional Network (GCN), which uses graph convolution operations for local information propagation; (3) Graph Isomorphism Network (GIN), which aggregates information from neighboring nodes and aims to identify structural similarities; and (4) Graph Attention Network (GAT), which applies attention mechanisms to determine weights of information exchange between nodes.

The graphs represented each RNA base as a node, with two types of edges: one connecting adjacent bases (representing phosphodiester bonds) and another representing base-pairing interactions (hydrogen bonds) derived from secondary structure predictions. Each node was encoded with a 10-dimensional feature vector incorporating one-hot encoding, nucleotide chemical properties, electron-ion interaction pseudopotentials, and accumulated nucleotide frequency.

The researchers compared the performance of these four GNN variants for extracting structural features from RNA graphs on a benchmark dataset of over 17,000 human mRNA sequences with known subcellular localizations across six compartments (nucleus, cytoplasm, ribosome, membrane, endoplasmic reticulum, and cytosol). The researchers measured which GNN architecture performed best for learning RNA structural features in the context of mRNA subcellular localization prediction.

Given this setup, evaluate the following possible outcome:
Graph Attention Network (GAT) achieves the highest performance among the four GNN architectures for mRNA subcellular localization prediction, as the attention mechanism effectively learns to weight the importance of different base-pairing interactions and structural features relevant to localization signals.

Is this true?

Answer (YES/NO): NO